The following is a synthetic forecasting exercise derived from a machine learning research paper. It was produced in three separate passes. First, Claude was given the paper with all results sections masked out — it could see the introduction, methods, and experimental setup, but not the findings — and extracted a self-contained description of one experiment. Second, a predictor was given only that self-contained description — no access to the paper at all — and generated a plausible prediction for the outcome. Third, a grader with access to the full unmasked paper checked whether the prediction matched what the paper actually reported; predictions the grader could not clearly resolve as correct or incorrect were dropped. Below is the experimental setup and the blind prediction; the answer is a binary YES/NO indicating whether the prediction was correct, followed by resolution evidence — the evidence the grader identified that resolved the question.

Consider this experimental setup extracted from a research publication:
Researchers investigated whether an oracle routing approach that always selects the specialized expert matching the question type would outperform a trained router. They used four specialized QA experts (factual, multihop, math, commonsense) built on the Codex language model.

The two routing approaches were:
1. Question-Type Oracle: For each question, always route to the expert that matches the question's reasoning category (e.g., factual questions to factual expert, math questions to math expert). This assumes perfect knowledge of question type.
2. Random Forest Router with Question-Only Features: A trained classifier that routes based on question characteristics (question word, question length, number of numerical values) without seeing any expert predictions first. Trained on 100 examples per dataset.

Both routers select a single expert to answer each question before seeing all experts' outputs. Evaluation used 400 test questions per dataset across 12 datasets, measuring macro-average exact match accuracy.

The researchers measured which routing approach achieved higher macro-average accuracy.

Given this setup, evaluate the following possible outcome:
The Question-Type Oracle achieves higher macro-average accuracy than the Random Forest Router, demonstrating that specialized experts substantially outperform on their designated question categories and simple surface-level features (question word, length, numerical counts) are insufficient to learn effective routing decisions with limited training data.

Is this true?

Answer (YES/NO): YES